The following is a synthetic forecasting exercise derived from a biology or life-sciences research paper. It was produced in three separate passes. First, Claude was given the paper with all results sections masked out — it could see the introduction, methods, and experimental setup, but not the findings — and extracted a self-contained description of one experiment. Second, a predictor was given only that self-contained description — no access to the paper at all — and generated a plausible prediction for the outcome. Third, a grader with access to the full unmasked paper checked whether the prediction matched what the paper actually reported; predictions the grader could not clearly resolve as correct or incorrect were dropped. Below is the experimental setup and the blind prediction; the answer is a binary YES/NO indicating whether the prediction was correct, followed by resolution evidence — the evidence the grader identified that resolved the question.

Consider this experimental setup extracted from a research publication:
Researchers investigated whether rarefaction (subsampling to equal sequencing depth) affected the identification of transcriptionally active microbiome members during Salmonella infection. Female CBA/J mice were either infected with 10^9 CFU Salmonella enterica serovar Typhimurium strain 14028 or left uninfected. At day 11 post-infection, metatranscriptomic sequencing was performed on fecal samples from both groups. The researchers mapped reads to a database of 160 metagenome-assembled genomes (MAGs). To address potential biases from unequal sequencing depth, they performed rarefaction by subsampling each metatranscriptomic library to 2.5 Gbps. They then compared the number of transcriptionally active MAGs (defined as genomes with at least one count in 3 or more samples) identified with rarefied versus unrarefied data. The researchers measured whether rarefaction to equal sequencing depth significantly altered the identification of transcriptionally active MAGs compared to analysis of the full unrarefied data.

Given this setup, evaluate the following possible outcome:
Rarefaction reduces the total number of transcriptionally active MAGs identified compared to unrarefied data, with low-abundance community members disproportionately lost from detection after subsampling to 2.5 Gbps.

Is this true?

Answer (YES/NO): NO